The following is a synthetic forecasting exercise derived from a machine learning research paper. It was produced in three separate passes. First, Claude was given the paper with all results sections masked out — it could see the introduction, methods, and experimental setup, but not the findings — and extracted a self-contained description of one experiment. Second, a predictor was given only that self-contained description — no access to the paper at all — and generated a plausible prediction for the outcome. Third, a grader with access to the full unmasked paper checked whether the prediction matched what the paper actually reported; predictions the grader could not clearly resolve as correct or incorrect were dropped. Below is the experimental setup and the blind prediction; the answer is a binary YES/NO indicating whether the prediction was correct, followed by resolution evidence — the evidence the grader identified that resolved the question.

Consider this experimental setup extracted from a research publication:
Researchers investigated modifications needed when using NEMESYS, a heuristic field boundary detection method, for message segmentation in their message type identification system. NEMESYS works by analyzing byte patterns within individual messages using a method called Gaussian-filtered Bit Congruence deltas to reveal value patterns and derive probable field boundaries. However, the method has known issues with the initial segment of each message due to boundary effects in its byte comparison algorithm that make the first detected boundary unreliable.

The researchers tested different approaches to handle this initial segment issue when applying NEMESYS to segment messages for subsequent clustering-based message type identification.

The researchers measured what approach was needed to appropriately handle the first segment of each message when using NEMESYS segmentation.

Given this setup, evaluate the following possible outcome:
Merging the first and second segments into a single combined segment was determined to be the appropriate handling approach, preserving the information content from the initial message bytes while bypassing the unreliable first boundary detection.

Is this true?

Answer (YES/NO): NO